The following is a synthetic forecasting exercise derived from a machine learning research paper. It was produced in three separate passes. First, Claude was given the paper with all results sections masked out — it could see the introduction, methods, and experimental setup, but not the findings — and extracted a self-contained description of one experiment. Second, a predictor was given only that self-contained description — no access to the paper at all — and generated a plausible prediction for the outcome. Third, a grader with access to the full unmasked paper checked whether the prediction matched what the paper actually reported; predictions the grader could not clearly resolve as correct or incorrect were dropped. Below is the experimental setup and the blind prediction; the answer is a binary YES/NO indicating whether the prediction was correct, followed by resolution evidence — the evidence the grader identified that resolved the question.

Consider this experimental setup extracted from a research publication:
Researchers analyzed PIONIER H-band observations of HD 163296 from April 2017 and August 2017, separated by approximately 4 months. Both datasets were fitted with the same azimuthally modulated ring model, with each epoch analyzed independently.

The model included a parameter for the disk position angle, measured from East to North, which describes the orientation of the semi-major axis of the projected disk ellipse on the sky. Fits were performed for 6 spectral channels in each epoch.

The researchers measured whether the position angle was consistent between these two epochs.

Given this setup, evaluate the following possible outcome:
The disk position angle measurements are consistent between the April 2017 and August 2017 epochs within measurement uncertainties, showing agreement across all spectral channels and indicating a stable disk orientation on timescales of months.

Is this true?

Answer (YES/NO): NO